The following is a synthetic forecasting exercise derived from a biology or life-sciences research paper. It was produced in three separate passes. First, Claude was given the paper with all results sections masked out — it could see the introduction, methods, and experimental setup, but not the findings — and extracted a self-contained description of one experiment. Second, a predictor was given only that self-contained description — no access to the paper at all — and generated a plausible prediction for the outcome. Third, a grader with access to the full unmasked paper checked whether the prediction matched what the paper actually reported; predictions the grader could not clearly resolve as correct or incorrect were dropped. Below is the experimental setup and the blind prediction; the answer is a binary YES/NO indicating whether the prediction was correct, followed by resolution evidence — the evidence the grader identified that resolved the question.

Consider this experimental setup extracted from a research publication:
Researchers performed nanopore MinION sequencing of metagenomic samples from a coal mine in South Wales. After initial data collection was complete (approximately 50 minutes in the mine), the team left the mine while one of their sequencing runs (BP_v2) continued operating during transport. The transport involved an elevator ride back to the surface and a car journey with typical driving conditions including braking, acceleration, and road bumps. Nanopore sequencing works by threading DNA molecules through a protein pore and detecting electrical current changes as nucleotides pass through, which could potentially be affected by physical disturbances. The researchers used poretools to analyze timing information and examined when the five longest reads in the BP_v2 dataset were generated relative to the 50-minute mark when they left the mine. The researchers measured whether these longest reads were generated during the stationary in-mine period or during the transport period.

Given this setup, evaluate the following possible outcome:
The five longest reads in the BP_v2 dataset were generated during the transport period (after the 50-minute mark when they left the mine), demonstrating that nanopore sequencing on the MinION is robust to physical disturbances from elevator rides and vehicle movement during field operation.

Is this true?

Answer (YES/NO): NO